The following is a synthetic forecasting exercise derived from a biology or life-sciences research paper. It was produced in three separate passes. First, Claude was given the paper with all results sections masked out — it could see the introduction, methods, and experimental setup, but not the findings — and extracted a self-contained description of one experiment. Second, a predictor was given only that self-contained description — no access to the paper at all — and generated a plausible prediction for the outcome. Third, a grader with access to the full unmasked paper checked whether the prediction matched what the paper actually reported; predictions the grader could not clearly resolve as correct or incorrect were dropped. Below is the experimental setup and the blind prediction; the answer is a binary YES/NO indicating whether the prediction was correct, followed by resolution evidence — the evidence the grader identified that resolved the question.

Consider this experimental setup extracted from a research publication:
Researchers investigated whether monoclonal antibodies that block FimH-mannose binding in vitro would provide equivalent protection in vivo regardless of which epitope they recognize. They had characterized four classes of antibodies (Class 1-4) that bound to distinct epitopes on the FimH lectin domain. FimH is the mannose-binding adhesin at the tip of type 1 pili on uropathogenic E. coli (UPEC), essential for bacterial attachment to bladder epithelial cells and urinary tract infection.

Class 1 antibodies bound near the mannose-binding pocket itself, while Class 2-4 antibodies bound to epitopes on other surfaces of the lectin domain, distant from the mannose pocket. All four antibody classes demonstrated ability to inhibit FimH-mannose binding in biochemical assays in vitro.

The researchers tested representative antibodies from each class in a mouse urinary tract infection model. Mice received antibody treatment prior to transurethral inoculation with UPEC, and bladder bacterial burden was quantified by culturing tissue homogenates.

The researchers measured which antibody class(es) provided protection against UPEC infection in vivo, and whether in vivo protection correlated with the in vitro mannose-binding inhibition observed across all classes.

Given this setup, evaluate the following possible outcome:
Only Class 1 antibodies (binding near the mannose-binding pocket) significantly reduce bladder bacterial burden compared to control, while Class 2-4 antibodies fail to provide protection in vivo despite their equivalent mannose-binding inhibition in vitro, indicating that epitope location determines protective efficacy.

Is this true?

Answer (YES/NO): NO